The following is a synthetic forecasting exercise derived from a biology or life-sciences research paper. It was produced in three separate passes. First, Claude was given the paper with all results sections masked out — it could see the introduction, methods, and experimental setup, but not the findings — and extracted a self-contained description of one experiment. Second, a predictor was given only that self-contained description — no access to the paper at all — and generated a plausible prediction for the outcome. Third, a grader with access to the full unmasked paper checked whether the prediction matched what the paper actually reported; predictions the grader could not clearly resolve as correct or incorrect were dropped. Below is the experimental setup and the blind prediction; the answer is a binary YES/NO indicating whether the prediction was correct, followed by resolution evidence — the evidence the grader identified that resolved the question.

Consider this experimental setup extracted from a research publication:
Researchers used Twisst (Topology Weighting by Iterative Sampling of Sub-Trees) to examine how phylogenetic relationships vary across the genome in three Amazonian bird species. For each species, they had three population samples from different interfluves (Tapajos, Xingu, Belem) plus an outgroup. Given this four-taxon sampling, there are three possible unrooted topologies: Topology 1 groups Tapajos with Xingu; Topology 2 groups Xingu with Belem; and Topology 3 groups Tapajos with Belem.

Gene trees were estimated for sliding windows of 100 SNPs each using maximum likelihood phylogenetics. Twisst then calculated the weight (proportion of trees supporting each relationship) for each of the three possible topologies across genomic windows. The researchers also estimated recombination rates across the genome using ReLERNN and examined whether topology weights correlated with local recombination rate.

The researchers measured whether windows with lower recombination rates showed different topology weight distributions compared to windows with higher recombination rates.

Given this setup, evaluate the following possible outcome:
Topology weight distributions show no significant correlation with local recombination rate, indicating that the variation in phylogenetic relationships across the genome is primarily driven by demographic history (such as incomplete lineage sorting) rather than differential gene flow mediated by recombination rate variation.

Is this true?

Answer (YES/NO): NO